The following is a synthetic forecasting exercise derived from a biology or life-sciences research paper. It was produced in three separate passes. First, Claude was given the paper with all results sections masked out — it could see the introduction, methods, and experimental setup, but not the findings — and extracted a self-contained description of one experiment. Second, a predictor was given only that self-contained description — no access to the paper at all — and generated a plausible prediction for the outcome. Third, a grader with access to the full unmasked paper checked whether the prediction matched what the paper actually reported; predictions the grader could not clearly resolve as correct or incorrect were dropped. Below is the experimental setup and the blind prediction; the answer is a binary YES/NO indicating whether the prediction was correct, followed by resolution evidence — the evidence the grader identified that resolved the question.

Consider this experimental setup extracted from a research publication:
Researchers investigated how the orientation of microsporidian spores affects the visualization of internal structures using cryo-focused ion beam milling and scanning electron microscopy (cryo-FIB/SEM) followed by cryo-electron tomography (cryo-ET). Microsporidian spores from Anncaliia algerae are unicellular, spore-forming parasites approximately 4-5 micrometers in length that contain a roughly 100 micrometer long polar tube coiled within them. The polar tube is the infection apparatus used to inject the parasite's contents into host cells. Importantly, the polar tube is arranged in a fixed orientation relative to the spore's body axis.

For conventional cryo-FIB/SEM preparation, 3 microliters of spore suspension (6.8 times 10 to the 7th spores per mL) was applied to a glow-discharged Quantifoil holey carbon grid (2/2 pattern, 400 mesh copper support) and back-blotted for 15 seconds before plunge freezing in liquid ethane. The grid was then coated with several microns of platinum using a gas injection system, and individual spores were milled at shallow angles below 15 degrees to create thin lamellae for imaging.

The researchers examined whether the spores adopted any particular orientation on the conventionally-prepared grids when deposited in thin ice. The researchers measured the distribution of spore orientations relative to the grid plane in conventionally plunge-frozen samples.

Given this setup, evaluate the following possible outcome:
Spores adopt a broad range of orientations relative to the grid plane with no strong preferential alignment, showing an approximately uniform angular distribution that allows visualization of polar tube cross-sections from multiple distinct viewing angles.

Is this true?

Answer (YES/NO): NO